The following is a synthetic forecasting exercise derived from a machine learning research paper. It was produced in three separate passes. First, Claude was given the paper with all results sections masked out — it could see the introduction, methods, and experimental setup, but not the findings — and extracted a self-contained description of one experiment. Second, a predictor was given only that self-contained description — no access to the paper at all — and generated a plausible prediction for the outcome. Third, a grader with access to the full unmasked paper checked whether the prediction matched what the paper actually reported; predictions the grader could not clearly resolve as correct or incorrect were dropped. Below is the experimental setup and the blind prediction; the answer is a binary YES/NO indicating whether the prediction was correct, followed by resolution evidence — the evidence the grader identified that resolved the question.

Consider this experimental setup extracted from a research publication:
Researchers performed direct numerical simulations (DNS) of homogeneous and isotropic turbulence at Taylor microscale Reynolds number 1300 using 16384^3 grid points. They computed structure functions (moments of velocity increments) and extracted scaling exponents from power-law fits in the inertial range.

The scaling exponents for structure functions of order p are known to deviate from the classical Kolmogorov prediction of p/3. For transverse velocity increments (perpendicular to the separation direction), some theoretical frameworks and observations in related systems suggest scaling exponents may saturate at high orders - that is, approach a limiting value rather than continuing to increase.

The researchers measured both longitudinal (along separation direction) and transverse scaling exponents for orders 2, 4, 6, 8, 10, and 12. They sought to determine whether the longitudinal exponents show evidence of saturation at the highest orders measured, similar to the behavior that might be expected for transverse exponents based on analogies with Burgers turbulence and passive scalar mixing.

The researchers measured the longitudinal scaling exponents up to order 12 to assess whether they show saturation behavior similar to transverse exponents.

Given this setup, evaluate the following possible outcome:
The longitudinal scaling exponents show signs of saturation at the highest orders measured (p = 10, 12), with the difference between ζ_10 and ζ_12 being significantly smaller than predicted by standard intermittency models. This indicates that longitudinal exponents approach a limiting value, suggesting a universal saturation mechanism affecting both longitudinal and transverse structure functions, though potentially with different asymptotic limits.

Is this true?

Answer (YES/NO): NO